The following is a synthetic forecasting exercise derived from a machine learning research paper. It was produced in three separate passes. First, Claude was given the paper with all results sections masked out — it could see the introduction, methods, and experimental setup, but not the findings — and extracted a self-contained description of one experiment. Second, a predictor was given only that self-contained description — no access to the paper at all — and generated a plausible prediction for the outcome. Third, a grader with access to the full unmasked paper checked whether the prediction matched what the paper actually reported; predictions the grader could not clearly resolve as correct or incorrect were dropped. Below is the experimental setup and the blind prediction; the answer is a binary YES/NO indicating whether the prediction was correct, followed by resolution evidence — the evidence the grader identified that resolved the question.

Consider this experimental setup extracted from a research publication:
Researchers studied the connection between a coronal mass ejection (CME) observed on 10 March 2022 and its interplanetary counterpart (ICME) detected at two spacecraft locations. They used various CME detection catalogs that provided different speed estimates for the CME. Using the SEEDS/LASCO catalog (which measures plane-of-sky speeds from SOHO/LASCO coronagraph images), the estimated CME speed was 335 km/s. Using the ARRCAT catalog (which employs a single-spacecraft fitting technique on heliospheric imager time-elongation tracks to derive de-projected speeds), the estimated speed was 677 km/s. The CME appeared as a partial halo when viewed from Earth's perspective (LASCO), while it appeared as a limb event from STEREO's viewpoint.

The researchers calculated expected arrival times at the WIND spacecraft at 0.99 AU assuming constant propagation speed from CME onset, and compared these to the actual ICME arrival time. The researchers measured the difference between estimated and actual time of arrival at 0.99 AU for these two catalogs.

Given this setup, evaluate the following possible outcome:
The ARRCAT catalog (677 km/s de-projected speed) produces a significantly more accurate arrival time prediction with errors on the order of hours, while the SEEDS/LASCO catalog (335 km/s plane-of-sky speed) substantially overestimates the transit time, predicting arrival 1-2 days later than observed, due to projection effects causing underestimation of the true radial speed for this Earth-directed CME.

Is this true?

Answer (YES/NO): YES